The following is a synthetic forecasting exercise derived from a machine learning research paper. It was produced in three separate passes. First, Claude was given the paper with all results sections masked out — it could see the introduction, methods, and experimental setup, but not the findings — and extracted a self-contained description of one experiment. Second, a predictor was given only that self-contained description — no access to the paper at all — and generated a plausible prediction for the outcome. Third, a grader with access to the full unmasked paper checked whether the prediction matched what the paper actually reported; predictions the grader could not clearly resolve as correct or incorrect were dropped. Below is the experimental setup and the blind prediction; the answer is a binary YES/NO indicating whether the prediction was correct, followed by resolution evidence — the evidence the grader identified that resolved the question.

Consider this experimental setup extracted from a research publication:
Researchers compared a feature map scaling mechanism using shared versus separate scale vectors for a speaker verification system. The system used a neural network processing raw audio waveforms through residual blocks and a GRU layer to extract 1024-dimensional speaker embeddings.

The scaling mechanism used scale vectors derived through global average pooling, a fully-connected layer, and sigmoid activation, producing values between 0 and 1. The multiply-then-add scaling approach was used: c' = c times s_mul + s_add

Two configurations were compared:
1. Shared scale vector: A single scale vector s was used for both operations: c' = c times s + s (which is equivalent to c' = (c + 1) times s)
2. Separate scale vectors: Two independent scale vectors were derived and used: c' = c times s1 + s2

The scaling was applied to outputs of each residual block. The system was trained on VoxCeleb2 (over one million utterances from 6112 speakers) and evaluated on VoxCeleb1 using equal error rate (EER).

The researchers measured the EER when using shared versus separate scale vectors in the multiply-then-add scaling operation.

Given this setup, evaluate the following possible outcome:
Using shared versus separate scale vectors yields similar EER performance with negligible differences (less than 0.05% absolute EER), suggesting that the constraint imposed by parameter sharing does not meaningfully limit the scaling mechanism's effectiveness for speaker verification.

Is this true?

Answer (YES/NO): YES